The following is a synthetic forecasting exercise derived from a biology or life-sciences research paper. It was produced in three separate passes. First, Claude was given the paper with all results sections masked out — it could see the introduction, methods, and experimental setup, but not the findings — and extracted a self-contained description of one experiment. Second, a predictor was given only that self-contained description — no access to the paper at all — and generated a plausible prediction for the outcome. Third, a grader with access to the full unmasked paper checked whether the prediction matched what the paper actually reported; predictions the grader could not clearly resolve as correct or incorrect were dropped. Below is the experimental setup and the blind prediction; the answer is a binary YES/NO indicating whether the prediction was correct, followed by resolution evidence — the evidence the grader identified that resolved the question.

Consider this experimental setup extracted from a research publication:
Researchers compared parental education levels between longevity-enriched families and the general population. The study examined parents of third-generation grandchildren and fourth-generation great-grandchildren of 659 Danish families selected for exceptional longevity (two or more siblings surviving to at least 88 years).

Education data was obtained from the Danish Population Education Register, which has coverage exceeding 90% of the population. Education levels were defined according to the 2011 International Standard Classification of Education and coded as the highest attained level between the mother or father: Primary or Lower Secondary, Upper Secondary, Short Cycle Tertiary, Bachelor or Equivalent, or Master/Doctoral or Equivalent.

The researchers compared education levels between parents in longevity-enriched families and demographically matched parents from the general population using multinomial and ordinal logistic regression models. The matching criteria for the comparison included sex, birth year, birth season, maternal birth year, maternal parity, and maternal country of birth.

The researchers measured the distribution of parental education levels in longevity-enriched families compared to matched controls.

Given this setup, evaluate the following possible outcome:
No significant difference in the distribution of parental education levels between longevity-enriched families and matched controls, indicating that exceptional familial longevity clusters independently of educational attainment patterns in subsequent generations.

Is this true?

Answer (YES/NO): NO